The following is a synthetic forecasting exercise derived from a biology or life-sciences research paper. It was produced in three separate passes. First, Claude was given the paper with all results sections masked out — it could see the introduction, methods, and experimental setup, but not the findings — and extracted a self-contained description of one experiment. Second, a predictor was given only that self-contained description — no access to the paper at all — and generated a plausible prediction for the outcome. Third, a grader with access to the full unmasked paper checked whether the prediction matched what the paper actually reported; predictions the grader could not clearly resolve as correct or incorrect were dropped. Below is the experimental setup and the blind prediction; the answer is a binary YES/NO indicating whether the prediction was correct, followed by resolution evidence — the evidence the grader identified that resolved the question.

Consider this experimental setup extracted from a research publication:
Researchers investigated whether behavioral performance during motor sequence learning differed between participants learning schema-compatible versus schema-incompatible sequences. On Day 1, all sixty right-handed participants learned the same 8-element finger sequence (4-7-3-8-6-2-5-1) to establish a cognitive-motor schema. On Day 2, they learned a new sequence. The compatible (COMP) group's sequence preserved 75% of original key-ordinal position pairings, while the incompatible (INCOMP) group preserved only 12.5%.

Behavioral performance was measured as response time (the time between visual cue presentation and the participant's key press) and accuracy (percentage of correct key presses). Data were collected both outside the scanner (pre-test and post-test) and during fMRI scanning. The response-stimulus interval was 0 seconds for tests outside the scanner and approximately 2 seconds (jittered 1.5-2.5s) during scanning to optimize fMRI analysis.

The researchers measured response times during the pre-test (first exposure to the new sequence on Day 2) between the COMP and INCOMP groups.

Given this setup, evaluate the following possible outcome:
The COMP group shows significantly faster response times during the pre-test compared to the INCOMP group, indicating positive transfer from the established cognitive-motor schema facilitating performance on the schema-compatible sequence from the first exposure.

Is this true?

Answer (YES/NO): YES